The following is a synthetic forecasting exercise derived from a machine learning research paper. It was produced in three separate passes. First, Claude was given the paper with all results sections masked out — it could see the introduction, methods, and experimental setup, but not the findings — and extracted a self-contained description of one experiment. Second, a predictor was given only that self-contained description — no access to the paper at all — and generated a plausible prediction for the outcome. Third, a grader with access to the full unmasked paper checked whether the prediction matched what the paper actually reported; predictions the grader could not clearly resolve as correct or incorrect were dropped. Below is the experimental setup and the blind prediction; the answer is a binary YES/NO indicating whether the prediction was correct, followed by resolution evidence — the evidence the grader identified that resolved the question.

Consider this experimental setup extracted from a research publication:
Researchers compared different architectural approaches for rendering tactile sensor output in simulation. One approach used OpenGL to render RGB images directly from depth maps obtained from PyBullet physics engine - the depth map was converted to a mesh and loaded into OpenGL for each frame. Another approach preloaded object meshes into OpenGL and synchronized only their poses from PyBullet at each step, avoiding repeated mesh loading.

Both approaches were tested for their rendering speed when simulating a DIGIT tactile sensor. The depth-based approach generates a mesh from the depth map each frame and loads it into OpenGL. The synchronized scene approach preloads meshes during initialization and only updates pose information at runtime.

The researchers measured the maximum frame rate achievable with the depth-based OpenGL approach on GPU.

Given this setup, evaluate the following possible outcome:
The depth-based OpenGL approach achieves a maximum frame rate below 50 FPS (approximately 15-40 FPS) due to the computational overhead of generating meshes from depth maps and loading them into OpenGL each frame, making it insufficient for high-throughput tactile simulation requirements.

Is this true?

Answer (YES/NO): YES